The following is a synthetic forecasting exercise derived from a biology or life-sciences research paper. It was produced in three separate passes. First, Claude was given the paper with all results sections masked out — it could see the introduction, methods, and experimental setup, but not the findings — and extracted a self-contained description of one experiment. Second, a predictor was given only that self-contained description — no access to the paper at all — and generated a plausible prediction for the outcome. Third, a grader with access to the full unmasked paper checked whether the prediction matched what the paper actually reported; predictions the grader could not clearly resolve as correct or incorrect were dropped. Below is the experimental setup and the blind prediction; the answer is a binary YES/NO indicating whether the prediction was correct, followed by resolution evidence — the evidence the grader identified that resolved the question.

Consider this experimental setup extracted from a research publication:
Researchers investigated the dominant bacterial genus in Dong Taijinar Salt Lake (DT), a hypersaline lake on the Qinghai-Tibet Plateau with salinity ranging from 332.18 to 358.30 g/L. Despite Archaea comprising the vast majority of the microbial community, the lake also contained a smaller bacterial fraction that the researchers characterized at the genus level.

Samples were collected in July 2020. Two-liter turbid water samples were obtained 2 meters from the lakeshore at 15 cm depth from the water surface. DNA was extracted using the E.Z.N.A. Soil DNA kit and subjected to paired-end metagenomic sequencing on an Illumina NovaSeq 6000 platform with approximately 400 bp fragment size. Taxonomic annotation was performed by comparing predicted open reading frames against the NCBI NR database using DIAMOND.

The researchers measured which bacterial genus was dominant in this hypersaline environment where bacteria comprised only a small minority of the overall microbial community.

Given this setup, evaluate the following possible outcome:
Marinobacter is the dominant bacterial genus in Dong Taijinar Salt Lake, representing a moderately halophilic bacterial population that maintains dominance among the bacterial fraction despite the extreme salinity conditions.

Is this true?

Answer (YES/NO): YES